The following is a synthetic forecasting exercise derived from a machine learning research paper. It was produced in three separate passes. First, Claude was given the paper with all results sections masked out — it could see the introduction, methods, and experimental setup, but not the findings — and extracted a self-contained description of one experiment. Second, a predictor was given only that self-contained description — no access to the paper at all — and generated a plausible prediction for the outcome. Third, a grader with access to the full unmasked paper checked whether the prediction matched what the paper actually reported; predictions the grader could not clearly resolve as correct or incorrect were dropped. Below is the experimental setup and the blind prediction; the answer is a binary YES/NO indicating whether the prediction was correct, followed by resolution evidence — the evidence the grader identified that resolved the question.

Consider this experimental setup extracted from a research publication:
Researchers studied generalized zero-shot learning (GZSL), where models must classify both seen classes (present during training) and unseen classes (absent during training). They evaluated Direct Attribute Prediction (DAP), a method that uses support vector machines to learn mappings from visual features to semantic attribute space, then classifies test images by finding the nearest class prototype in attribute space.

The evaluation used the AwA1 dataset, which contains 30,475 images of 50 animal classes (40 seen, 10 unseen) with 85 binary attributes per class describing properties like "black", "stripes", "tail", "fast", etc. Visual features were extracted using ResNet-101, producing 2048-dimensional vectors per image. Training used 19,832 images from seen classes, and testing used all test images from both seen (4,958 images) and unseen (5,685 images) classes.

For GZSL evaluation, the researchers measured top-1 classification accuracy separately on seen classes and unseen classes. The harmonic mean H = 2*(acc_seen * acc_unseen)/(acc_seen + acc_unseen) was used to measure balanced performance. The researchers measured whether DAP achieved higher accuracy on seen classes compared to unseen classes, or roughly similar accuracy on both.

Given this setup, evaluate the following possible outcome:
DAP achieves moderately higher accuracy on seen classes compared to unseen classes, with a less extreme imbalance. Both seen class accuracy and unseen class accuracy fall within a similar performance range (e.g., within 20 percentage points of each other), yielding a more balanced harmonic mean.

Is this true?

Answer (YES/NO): NO